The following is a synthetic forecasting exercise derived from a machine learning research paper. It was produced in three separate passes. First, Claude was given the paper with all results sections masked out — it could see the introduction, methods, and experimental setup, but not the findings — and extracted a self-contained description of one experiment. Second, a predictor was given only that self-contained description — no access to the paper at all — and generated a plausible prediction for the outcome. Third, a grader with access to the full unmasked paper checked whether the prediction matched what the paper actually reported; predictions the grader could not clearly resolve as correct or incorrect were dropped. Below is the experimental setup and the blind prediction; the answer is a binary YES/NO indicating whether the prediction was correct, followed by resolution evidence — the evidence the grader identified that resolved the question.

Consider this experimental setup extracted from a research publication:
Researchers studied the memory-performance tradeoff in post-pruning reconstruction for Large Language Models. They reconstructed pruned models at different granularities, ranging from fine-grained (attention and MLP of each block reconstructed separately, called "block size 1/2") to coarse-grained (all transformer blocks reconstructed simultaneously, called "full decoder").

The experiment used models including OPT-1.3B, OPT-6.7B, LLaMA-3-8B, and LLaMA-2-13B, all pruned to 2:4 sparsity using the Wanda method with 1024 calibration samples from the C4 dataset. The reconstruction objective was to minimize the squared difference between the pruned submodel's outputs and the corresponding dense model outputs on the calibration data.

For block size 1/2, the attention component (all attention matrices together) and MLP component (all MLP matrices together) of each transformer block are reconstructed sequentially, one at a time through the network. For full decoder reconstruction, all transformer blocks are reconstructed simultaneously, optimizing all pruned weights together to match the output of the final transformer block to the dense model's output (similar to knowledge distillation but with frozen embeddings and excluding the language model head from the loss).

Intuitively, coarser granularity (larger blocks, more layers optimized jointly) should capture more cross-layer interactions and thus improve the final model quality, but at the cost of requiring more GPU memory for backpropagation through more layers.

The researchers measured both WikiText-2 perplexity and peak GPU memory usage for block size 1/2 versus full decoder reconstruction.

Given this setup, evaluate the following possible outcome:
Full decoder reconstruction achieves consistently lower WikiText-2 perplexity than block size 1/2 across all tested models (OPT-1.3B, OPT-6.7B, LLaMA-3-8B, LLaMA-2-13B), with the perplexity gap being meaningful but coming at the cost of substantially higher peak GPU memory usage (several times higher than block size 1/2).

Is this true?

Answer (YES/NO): NO